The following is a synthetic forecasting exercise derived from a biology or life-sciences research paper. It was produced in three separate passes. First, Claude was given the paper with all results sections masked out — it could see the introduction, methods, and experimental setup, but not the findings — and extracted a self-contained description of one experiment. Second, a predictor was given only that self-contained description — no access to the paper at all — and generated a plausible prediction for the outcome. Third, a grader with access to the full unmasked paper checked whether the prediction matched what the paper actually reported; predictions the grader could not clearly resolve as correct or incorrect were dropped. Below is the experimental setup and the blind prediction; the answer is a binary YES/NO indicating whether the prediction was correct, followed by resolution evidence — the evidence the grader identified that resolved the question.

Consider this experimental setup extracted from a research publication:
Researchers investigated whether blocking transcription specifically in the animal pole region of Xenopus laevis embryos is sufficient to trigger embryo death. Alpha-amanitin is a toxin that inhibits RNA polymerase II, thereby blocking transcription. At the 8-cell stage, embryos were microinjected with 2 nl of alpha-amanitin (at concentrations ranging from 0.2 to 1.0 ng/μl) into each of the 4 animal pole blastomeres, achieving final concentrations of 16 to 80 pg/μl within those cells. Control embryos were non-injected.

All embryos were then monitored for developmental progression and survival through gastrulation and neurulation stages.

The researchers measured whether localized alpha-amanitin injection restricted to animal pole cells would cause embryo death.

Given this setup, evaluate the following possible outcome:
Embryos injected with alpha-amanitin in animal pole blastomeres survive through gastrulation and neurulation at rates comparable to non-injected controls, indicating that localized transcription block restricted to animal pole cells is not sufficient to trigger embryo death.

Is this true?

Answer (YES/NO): NO